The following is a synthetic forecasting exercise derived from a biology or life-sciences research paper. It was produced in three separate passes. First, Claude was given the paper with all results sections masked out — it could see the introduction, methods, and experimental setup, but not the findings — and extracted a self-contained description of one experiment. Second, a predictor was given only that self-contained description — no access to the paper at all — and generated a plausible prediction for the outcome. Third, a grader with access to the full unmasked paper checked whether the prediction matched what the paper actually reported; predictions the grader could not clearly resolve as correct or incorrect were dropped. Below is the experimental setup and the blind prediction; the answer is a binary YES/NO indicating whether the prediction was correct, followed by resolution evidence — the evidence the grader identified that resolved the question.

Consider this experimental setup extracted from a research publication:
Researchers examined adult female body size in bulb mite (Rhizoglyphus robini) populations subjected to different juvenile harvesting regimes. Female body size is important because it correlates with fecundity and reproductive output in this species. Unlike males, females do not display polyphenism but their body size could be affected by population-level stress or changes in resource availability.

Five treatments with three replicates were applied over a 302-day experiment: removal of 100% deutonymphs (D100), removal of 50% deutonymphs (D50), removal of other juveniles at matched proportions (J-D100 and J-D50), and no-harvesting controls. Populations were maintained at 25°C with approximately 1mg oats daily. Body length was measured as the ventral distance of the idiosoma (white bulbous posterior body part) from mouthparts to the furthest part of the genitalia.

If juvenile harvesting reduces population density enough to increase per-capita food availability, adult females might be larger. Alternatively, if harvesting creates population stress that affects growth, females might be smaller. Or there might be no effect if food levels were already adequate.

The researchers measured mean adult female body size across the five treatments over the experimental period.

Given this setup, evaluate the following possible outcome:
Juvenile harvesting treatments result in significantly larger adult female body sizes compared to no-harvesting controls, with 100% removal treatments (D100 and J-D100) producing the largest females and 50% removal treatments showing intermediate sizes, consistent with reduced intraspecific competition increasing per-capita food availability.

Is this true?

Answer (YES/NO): NO